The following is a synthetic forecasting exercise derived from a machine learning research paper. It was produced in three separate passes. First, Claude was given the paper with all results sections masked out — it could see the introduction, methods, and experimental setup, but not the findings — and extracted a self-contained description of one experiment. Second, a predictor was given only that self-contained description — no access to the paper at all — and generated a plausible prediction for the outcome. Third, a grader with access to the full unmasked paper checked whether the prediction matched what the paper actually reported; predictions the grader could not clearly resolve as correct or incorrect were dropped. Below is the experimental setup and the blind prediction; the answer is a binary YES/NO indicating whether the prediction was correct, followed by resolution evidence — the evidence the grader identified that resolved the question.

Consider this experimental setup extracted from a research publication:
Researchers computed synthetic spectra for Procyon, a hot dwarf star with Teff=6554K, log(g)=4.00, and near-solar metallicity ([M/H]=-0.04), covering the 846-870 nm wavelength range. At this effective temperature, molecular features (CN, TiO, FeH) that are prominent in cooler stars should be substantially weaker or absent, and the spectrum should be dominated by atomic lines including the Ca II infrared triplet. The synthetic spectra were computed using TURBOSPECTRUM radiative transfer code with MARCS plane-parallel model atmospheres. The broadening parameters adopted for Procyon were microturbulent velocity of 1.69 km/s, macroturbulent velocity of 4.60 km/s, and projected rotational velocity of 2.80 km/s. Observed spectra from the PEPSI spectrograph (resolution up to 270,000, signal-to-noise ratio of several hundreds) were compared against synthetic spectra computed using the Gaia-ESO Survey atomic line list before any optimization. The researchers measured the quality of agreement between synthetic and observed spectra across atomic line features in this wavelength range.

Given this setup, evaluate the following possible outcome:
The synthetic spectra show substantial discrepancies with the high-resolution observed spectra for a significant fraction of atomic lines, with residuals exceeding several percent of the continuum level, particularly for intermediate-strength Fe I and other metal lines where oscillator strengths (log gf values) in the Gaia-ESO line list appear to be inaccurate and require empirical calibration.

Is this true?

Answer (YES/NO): NO